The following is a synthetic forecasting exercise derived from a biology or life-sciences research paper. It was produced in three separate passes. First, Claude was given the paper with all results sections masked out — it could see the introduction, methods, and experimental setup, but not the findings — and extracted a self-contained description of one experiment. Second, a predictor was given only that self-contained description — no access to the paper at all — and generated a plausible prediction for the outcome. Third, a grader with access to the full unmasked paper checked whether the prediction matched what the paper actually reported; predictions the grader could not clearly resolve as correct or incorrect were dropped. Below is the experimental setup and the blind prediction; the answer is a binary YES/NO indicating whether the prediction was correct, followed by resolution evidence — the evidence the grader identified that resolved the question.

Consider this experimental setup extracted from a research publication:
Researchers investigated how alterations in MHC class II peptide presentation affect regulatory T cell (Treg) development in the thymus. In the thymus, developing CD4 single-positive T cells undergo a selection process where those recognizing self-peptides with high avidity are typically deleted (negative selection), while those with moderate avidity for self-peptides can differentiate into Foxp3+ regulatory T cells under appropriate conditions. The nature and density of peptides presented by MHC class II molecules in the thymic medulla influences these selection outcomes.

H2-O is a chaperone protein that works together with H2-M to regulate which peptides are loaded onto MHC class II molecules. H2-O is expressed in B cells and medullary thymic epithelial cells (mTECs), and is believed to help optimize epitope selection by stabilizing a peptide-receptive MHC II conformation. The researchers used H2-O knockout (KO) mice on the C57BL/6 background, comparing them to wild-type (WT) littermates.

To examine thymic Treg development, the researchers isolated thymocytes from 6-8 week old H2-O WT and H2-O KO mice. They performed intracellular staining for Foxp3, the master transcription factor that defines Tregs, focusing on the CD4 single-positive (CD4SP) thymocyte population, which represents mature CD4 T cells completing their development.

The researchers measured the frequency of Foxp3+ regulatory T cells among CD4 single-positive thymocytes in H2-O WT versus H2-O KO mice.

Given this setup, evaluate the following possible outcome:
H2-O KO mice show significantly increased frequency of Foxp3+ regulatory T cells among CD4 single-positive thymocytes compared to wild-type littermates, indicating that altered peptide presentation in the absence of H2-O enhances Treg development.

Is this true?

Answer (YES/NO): YES